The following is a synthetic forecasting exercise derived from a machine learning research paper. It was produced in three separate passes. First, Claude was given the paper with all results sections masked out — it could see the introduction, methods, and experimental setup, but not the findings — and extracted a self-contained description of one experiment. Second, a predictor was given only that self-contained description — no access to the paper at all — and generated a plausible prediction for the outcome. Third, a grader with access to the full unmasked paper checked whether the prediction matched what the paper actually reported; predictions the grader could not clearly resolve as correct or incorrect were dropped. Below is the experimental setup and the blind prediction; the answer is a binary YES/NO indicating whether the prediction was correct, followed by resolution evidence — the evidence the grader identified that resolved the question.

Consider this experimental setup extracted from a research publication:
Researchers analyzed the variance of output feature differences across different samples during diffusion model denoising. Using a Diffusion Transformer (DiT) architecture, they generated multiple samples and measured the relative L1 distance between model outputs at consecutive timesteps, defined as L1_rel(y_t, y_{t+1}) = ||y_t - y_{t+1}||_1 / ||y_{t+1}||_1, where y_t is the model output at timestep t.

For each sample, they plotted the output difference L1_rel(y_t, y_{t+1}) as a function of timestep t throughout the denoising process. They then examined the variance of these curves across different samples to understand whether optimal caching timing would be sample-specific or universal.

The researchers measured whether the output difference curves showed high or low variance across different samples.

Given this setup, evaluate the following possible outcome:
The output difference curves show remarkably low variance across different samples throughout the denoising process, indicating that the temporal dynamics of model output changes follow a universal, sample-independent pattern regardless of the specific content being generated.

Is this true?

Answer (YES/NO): NO